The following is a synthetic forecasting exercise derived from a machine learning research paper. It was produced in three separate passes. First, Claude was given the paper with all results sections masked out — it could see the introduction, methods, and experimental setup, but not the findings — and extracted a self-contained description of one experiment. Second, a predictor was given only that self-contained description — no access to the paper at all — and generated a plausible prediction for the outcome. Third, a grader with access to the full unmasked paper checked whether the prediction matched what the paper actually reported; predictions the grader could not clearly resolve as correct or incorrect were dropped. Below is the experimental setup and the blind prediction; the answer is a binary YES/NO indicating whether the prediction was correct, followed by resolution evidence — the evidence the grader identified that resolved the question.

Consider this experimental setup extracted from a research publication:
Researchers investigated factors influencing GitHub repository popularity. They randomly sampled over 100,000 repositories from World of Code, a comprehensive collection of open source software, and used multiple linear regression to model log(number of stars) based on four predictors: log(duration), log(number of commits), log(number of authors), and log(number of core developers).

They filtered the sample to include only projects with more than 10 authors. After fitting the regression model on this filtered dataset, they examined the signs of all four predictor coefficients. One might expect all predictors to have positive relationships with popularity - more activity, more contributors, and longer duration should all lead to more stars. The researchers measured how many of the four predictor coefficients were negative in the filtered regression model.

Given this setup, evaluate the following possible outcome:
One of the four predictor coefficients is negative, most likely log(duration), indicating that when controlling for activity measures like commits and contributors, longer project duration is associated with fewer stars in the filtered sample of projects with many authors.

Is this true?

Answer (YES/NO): NO